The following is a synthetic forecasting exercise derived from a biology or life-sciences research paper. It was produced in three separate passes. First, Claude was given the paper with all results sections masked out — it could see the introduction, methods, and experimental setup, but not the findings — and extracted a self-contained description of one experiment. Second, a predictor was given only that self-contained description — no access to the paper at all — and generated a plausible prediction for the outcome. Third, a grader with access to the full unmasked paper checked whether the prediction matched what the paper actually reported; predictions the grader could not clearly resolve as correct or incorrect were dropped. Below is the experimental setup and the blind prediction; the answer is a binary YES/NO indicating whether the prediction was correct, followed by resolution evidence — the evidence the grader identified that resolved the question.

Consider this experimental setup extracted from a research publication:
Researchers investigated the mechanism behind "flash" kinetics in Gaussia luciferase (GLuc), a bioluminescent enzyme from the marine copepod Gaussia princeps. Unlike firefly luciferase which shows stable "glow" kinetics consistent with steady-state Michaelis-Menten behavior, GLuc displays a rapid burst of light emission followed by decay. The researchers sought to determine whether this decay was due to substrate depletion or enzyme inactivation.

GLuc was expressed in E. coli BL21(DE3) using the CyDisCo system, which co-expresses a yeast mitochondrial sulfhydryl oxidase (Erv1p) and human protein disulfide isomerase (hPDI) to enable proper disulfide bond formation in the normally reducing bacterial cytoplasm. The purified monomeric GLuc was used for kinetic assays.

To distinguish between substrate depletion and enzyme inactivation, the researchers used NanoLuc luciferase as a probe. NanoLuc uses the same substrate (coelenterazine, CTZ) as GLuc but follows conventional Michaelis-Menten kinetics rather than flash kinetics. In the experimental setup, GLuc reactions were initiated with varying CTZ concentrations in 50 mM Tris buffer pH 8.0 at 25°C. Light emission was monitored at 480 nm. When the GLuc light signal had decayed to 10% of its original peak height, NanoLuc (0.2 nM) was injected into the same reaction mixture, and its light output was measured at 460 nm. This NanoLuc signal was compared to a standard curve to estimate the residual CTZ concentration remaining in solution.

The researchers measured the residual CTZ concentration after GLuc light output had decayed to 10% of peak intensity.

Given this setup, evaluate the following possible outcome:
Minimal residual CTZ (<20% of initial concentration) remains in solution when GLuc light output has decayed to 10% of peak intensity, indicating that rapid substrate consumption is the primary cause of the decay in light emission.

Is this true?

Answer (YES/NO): NO